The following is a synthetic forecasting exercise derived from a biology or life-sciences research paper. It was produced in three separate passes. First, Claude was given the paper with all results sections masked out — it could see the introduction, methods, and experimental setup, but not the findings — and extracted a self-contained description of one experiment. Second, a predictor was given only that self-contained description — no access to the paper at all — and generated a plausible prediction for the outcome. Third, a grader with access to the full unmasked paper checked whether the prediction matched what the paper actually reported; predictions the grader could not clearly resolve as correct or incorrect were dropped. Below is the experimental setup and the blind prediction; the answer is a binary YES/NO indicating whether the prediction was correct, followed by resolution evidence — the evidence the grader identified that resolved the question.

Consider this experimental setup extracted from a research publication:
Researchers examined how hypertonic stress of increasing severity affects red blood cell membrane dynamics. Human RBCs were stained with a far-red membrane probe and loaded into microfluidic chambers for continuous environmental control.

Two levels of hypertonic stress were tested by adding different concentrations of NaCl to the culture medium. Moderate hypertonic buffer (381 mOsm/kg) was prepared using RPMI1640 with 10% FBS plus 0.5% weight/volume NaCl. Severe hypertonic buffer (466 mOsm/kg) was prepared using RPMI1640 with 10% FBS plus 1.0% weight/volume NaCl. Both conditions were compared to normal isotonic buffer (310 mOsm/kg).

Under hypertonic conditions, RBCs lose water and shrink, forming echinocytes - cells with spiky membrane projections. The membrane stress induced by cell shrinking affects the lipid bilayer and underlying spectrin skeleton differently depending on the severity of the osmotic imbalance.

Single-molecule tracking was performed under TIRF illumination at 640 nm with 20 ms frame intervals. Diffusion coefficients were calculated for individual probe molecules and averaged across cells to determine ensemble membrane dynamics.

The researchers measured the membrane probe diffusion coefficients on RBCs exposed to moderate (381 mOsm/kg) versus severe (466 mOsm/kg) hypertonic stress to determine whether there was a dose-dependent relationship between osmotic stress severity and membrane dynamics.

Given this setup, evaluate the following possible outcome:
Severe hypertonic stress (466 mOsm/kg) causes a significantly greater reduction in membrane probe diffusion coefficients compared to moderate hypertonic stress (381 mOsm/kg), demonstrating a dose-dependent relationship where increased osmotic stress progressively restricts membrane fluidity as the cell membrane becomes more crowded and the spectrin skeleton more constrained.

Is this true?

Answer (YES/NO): YES